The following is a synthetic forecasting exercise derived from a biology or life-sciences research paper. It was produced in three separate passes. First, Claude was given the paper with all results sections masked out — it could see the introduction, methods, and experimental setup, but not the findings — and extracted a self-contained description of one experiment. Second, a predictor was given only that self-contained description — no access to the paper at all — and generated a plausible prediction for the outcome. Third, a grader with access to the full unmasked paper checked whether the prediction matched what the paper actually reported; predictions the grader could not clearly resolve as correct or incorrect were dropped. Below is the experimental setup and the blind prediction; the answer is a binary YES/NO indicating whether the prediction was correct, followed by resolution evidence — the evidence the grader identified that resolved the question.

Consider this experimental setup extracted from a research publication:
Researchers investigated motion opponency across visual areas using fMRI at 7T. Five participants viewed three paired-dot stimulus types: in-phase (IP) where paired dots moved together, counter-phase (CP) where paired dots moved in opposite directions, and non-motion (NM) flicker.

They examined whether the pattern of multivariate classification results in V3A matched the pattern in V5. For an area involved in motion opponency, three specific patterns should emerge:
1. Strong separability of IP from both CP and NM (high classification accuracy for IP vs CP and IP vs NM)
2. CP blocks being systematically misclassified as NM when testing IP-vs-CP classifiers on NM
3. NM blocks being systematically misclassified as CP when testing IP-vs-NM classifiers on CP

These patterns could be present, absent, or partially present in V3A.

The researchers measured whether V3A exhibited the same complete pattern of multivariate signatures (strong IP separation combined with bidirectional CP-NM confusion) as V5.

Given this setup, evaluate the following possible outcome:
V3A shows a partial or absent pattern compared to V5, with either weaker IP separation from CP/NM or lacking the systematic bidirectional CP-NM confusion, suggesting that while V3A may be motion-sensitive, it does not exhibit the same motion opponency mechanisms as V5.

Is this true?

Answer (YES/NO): NO